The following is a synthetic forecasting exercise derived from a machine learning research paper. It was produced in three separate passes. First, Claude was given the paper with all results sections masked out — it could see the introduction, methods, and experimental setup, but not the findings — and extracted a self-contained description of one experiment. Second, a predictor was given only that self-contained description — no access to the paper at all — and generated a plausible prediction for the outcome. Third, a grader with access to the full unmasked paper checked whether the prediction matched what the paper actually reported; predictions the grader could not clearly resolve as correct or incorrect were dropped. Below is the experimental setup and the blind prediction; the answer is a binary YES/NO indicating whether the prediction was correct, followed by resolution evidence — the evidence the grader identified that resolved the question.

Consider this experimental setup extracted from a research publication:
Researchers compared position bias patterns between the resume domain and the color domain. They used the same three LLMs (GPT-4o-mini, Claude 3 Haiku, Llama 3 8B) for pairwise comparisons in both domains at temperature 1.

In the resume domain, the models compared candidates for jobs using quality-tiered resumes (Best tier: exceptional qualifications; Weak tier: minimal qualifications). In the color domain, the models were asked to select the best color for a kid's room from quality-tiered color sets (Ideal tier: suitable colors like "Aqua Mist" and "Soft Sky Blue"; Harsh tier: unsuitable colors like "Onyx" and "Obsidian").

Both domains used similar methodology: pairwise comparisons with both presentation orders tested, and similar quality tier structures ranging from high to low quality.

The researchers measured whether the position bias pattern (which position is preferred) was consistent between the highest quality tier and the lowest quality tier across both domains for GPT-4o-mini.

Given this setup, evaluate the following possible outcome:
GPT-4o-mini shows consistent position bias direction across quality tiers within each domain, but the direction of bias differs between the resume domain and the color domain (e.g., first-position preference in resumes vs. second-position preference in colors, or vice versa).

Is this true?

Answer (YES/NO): NO